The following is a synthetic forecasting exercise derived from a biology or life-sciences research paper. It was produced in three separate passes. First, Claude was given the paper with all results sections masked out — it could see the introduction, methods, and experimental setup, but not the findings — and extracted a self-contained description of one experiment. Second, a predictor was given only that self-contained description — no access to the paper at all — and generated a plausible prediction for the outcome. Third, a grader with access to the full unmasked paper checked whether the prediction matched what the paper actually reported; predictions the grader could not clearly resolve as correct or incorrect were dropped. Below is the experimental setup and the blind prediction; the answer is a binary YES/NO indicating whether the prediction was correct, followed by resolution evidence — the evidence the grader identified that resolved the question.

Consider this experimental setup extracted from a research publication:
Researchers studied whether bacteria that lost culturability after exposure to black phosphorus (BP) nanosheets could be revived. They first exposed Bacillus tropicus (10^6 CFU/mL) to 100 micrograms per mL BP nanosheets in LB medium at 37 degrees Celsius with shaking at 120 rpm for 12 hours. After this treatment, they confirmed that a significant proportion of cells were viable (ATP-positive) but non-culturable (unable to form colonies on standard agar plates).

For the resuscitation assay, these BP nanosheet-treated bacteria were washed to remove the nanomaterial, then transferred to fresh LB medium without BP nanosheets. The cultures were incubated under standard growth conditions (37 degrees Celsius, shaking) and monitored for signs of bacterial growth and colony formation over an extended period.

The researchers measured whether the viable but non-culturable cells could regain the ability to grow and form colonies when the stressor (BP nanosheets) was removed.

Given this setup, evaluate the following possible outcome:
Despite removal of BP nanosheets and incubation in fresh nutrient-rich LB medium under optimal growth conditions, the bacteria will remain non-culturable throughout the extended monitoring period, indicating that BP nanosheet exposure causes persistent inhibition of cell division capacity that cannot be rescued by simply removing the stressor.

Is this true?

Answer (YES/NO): NO